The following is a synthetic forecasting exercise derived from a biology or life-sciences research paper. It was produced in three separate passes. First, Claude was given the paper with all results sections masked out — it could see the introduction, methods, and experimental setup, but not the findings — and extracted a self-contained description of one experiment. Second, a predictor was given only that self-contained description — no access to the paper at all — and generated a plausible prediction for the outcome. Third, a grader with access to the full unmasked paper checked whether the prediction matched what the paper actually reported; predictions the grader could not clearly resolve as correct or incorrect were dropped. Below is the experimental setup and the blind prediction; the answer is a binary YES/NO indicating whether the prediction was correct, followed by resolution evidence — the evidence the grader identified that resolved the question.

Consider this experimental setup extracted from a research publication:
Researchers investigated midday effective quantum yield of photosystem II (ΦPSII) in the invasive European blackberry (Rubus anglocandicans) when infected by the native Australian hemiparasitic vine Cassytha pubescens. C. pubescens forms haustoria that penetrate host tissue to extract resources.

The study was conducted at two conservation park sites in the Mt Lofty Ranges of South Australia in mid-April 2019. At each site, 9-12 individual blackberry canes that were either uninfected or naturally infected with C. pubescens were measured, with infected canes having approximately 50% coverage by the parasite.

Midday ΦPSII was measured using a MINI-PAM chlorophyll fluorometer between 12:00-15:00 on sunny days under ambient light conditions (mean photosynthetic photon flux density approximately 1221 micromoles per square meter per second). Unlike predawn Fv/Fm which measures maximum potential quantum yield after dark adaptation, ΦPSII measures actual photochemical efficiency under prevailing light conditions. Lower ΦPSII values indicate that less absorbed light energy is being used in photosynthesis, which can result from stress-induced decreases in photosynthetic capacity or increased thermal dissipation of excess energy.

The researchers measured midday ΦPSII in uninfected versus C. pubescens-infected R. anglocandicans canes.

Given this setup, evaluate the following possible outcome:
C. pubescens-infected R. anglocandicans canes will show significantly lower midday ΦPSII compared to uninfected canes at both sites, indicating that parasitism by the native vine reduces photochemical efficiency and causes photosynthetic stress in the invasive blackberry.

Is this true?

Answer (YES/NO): YES